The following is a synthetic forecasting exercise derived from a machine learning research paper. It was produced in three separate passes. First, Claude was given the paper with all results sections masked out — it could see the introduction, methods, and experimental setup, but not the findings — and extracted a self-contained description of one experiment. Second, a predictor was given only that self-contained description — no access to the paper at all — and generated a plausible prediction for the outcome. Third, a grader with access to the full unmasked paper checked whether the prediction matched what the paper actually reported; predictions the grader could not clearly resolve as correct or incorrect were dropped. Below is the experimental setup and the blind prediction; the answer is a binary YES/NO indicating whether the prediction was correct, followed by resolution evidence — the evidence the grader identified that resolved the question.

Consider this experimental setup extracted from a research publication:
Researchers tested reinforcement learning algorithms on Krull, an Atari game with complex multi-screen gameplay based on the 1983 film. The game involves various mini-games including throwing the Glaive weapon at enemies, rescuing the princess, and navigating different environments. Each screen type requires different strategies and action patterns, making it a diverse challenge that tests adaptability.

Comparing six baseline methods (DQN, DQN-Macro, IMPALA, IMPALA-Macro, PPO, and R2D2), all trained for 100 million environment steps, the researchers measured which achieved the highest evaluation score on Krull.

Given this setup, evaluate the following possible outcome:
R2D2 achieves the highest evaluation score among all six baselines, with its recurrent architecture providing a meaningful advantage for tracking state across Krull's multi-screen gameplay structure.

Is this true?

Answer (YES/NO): NO